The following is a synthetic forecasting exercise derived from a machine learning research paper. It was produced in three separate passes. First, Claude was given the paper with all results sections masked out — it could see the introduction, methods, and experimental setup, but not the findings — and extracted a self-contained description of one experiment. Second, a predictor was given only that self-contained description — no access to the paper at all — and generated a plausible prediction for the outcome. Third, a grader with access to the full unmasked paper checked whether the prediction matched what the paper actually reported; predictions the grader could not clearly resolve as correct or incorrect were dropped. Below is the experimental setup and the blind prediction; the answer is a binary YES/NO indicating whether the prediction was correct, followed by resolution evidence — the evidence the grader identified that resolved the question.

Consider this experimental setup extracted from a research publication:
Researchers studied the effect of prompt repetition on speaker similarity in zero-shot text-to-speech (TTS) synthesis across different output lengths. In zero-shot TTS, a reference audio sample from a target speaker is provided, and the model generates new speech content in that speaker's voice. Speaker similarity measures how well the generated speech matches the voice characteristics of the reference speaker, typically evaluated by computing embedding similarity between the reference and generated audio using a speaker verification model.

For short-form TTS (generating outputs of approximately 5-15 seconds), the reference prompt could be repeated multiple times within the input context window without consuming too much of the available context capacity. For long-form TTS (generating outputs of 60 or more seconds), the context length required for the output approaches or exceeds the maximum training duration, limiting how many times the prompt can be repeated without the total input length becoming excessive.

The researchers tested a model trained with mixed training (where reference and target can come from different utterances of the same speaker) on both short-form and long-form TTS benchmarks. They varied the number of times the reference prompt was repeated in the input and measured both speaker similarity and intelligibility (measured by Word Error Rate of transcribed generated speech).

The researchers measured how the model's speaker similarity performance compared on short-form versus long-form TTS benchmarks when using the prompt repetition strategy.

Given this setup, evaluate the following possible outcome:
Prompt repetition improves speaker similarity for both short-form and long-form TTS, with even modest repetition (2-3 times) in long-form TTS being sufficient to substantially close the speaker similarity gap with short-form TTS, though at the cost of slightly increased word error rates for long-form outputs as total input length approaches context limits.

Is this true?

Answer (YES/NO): NO